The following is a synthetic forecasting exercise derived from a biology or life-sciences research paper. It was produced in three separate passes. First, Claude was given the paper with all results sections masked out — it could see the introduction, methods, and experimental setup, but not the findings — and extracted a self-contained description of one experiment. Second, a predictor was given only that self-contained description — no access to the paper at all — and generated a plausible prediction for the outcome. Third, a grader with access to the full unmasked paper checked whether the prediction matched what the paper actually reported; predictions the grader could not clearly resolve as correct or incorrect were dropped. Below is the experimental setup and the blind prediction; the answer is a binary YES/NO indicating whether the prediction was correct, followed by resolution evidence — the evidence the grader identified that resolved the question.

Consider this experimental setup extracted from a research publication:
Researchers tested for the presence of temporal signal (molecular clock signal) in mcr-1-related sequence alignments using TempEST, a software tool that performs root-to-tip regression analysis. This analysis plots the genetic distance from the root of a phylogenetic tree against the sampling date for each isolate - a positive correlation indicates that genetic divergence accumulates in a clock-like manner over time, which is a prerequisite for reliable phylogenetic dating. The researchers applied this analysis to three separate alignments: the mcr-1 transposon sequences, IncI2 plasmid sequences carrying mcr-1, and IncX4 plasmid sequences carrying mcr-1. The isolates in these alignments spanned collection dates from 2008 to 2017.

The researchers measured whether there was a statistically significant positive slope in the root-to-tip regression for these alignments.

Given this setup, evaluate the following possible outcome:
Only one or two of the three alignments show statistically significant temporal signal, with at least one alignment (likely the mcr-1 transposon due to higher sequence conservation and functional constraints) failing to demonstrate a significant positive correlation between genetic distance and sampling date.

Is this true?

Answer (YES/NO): NO